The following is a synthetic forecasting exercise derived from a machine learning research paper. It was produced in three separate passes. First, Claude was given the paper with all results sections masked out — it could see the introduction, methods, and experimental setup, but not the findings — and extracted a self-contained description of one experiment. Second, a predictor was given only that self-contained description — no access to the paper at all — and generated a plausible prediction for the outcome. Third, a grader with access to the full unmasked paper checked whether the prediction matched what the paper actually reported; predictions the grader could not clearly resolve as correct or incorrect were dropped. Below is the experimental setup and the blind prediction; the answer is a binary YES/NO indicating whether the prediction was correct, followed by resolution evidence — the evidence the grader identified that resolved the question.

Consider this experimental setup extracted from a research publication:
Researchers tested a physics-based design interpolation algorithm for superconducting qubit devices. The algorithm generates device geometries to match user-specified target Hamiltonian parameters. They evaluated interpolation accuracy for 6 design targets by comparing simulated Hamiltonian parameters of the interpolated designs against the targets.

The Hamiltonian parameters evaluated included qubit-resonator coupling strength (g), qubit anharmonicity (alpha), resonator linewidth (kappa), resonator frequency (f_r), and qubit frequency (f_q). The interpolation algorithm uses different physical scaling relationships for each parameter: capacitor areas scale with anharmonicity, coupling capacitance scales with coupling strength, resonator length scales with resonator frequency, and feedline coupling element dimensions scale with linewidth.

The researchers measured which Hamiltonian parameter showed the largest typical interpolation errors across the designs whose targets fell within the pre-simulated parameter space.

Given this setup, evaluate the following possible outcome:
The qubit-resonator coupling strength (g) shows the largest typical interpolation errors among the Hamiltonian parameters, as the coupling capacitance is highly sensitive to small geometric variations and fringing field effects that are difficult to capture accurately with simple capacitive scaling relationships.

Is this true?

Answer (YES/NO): NO